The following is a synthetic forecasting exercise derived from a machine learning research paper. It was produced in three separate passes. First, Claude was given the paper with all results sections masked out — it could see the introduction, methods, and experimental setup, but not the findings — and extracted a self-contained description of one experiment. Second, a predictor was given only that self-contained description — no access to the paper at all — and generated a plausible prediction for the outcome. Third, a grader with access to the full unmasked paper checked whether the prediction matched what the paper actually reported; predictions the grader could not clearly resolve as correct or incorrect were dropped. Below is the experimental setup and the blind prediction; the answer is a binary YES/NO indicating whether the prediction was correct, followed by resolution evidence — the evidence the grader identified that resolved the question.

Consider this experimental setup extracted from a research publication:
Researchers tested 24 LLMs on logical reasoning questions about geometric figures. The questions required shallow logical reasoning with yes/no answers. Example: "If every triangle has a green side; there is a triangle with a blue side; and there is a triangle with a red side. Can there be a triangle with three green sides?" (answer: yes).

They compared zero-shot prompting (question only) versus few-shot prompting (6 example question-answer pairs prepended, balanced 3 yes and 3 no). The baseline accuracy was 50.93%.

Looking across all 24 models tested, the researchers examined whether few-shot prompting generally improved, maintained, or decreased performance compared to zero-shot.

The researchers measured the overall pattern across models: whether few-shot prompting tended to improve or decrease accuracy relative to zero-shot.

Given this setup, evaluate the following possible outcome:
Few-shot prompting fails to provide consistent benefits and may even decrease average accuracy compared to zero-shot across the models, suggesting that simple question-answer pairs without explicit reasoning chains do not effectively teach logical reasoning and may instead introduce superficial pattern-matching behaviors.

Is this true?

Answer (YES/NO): YES